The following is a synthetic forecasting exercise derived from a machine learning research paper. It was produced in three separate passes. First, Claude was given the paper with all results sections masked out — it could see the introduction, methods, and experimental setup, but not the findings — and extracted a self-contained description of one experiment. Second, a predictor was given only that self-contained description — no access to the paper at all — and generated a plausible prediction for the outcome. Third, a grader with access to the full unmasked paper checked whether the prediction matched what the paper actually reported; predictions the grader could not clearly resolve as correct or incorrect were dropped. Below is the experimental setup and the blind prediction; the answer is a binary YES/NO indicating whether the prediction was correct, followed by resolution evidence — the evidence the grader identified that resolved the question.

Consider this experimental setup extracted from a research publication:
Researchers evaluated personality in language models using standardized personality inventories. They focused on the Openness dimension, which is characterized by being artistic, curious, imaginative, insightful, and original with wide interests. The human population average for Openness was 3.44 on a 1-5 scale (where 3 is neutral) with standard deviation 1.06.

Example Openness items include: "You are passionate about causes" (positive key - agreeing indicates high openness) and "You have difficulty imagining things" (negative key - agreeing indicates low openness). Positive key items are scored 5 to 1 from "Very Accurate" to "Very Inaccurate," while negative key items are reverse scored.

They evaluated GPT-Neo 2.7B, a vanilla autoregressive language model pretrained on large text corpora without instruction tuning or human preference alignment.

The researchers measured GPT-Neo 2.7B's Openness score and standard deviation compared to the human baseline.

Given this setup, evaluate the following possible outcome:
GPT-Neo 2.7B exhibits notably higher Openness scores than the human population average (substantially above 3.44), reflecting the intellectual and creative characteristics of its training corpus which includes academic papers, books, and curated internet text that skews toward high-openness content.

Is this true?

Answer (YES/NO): YES